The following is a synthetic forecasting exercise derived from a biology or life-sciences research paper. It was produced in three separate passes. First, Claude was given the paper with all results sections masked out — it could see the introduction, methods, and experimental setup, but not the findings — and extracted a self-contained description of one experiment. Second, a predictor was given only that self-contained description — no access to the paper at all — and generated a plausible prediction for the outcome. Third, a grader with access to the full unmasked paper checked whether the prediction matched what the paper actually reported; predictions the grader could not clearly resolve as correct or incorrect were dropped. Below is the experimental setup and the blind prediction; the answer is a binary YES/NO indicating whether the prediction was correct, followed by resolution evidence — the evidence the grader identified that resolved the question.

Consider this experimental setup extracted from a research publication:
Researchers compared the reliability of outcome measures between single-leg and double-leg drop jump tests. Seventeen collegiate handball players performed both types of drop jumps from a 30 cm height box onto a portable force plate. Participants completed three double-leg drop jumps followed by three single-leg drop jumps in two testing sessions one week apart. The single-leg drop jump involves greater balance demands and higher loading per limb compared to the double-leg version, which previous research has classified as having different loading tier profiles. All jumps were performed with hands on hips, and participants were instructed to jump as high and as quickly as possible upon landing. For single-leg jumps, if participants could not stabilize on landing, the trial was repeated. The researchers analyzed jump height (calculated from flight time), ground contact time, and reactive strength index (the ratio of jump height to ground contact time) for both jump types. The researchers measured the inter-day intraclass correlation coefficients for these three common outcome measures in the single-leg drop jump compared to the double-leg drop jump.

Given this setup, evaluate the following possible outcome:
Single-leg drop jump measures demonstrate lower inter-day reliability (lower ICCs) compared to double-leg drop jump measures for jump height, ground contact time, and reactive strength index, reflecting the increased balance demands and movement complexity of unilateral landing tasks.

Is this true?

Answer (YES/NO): YES